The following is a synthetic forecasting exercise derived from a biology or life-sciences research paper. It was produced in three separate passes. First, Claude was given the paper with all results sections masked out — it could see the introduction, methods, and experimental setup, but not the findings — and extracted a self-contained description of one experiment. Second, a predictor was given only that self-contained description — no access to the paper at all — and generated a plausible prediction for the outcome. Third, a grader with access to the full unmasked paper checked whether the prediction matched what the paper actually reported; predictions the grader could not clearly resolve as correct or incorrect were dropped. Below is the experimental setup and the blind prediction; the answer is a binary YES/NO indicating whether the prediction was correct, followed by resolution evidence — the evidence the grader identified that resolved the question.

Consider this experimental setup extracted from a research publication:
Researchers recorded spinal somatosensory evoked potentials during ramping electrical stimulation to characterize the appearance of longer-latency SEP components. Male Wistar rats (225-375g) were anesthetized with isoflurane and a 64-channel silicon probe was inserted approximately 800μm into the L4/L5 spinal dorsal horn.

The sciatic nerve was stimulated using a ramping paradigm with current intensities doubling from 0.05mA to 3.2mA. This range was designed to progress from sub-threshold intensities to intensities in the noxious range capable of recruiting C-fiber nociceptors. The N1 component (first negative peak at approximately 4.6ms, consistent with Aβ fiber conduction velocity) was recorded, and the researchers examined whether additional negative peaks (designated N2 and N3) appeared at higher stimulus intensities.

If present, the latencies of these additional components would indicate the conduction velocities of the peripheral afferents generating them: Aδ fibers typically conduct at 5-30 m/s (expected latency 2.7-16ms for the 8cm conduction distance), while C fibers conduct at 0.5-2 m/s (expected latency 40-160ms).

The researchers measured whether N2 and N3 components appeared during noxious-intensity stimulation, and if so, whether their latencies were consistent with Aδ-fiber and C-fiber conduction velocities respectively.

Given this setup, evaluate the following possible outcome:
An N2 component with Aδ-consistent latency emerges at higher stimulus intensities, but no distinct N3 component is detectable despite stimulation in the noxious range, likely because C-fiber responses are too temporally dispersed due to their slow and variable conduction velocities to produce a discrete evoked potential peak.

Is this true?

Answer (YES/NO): NO